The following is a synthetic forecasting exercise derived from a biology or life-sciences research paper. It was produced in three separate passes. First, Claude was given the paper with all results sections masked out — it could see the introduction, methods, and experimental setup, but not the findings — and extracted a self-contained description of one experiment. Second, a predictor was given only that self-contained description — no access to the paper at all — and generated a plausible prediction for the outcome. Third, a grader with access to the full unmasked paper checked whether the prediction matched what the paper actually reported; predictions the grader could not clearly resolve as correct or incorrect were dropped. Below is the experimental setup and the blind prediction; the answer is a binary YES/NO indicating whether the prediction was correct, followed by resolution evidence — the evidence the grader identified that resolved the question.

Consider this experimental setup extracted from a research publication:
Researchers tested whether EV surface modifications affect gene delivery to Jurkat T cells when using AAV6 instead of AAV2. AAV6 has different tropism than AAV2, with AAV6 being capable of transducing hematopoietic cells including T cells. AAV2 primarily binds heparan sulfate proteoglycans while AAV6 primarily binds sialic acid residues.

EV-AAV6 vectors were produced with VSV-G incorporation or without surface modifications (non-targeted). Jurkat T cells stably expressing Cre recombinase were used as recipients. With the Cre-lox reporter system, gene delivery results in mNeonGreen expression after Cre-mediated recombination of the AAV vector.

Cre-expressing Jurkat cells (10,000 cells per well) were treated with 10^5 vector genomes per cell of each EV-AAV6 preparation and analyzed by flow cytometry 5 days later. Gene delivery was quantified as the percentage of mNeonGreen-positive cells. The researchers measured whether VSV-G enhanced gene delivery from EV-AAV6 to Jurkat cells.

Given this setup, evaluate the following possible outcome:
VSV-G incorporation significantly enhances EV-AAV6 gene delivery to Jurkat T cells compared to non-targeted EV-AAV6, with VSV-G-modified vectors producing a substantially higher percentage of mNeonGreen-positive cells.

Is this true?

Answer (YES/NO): YES